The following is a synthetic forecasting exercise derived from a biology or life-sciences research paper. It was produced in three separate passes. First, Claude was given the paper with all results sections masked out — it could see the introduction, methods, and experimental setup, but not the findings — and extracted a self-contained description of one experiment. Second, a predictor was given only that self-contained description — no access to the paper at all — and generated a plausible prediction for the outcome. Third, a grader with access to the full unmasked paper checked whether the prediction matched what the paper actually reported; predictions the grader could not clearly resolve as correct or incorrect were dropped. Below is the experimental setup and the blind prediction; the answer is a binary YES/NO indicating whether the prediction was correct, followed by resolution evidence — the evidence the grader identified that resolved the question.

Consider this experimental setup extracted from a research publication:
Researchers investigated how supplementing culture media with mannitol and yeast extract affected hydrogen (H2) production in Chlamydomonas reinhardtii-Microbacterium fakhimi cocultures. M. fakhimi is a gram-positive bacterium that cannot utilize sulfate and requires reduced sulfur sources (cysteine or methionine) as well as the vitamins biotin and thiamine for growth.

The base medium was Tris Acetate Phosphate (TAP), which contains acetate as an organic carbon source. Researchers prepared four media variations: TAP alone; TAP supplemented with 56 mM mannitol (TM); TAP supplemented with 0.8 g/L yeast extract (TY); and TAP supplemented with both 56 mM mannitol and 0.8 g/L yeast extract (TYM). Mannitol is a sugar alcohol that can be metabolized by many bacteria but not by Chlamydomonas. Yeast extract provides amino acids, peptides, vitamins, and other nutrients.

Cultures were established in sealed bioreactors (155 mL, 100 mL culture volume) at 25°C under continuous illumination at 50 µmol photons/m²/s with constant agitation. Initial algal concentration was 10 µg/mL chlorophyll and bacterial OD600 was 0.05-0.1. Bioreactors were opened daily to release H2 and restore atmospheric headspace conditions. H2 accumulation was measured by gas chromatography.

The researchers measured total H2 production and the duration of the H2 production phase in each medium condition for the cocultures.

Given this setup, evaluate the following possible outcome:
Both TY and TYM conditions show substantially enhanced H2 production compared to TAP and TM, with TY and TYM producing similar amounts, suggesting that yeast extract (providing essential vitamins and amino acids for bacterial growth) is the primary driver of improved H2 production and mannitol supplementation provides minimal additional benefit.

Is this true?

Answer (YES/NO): NO